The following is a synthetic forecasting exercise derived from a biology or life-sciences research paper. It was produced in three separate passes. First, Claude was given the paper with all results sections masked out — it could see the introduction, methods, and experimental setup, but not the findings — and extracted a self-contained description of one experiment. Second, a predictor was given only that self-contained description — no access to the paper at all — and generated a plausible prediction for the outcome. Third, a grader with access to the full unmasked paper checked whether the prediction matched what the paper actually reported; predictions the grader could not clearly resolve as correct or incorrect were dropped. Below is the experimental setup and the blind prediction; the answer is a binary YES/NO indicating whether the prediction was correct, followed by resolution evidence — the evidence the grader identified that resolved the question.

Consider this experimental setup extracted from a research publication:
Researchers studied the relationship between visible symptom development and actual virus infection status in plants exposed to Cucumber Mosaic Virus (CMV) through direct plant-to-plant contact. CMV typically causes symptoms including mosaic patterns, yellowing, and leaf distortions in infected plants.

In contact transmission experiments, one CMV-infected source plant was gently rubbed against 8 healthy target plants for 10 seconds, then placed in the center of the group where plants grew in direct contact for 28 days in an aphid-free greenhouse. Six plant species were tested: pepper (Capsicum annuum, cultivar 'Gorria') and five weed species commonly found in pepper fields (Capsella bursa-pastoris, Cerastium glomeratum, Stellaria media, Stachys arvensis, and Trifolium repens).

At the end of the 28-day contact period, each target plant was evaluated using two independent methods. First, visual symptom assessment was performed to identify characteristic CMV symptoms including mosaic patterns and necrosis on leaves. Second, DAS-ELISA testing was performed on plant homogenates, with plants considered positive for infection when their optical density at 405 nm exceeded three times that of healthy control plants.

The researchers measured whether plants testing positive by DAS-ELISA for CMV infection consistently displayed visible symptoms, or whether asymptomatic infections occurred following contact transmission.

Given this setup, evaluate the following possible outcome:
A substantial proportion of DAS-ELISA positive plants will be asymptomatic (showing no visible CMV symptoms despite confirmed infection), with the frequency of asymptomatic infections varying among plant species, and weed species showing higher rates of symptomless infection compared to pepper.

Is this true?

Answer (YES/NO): YES